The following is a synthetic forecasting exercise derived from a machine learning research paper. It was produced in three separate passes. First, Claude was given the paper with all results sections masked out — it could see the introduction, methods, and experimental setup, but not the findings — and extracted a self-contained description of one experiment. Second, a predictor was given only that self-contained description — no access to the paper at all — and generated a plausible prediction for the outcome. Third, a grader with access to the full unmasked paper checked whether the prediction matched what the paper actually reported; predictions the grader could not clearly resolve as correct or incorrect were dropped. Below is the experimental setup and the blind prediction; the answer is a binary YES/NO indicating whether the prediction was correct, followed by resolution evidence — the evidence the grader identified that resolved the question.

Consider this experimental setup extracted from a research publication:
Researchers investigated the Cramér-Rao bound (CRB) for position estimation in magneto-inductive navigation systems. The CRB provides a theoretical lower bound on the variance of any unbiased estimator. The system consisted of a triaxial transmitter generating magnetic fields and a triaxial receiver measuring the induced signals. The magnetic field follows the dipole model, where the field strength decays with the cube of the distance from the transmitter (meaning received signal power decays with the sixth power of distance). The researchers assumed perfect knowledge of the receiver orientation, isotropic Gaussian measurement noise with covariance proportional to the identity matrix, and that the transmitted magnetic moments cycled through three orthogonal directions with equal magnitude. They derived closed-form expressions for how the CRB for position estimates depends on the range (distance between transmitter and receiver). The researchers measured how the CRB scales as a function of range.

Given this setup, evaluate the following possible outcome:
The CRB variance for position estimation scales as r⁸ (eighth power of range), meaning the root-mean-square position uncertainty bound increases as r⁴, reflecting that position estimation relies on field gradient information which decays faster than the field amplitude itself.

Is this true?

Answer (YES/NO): YES